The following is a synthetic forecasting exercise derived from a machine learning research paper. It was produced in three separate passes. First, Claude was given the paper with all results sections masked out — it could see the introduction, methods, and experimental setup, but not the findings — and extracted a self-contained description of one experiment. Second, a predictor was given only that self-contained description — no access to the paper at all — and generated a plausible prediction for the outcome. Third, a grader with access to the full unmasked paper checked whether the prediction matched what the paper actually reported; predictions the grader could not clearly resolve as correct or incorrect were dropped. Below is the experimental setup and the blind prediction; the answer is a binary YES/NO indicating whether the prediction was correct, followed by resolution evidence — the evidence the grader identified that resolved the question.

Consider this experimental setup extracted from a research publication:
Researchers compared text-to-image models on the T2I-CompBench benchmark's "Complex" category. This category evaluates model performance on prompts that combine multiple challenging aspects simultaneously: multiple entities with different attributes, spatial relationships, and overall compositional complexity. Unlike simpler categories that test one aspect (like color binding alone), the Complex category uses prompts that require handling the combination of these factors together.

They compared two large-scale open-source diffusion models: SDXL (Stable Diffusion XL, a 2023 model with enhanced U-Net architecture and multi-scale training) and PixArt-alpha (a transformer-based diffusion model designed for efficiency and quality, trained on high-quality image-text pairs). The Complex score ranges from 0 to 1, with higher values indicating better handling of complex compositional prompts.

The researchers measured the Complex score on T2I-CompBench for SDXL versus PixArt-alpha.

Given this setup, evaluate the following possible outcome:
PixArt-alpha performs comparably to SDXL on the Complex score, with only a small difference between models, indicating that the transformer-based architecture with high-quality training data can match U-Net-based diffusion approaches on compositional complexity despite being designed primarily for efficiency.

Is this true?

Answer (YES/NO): YES